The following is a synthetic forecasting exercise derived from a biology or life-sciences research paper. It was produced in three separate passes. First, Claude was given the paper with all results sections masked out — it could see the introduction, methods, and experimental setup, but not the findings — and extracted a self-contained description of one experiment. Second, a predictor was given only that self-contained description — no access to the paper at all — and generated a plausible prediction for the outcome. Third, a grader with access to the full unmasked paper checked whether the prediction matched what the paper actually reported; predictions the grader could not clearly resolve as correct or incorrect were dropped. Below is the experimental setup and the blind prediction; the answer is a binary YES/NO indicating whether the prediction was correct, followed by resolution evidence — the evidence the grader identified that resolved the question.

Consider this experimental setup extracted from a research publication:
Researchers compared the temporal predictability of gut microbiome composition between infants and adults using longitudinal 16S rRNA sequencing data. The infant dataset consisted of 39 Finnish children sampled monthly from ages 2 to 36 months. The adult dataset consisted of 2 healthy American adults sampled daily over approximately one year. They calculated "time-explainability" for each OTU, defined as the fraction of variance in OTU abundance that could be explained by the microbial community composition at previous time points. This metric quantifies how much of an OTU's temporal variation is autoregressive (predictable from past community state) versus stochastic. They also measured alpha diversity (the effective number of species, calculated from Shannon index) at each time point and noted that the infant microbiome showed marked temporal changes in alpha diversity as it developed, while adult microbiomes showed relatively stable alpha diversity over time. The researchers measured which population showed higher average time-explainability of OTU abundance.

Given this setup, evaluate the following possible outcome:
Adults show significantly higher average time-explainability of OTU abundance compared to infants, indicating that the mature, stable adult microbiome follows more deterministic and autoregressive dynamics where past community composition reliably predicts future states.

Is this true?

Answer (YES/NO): NO